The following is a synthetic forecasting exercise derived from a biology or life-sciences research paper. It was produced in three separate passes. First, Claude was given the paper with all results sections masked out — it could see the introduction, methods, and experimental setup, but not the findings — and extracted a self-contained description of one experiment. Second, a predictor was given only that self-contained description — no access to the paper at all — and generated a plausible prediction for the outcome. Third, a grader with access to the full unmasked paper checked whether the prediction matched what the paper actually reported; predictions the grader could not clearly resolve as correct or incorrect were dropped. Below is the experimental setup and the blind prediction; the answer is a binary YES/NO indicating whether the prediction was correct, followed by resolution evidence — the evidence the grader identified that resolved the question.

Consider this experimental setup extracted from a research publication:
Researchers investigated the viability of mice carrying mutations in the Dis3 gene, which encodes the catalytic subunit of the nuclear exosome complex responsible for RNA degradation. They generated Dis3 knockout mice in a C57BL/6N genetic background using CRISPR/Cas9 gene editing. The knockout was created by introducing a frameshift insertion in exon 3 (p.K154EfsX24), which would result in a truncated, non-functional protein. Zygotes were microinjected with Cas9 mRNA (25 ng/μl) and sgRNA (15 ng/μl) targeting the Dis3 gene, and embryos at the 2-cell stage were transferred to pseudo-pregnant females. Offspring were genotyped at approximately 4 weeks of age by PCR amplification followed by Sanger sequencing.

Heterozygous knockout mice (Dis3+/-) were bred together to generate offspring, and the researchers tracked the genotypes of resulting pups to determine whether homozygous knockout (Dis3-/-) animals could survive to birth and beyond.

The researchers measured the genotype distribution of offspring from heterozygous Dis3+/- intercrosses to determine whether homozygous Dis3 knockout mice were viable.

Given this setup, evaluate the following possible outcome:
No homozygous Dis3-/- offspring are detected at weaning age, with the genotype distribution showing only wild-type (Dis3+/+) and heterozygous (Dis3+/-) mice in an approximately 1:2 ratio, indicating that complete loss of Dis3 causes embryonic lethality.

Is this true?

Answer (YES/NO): YES